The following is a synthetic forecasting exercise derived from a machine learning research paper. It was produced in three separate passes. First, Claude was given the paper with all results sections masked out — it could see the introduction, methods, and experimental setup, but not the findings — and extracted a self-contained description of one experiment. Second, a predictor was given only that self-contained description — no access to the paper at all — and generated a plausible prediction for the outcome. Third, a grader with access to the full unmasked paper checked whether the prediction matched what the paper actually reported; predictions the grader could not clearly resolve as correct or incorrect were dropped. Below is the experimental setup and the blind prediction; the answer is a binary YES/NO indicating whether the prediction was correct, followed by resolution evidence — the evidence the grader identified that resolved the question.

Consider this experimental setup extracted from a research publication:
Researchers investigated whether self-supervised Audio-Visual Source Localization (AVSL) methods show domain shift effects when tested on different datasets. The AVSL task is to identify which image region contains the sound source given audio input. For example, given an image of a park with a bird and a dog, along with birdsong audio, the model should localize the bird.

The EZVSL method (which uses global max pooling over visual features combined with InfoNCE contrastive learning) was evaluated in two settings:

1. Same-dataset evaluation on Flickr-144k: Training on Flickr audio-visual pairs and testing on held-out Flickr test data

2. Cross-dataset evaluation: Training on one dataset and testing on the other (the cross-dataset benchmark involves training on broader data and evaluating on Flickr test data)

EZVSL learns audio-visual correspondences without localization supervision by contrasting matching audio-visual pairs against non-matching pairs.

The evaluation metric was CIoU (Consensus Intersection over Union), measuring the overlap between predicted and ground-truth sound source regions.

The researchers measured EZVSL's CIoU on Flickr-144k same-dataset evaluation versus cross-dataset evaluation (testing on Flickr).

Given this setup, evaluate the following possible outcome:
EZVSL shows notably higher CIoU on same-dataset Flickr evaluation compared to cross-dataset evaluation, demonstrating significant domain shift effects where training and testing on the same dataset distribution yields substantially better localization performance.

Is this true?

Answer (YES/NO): NO